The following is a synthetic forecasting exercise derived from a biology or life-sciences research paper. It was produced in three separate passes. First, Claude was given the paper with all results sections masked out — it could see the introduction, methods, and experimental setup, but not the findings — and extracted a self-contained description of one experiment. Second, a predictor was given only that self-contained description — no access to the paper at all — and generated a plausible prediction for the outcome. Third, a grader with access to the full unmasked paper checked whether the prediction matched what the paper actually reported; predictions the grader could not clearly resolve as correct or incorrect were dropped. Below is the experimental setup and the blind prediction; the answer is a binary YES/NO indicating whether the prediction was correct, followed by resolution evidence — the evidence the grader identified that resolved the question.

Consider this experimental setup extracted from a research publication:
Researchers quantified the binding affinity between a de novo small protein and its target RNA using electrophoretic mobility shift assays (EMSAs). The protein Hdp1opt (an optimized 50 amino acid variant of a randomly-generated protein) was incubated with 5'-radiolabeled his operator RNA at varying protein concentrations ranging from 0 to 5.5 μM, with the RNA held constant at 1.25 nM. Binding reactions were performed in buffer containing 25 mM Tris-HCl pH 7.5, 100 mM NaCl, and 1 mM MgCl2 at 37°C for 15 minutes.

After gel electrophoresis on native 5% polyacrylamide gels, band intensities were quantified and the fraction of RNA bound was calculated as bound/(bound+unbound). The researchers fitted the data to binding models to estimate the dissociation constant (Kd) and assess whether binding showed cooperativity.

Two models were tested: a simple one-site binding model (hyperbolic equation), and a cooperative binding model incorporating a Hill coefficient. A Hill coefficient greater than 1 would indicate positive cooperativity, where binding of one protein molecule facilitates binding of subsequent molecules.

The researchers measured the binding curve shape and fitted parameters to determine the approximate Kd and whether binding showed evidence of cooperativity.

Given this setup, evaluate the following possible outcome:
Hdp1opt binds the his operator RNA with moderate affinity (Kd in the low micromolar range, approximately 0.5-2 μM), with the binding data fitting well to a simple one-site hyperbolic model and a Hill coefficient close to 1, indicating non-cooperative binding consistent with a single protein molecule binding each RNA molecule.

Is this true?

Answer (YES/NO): NO